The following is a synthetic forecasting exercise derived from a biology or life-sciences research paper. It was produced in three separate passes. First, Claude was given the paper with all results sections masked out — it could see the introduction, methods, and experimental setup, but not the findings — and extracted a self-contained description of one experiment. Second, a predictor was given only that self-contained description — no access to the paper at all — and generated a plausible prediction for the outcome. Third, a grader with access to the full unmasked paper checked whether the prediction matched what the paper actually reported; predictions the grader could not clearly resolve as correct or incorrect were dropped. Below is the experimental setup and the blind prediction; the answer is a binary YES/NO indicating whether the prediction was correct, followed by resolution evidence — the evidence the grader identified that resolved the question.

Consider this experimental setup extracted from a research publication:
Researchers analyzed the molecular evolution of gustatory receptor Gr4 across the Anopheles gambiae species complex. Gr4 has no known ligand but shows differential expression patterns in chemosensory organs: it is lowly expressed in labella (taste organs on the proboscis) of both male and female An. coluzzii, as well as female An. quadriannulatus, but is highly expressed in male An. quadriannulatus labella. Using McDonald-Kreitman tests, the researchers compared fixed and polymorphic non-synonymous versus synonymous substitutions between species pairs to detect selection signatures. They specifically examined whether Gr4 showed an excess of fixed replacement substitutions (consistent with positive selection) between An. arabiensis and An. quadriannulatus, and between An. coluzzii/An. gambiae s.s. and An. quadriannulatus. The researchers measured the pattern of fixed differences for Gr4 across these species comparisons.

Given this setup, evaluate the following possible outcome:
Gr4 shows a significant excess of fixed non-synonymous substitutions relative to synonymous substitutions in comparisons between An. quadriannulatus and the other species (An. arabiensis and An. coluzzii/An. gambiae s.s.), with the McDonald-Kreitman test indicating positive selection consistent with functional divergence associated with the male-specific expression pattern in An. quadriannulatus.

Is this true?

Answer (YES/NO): NO